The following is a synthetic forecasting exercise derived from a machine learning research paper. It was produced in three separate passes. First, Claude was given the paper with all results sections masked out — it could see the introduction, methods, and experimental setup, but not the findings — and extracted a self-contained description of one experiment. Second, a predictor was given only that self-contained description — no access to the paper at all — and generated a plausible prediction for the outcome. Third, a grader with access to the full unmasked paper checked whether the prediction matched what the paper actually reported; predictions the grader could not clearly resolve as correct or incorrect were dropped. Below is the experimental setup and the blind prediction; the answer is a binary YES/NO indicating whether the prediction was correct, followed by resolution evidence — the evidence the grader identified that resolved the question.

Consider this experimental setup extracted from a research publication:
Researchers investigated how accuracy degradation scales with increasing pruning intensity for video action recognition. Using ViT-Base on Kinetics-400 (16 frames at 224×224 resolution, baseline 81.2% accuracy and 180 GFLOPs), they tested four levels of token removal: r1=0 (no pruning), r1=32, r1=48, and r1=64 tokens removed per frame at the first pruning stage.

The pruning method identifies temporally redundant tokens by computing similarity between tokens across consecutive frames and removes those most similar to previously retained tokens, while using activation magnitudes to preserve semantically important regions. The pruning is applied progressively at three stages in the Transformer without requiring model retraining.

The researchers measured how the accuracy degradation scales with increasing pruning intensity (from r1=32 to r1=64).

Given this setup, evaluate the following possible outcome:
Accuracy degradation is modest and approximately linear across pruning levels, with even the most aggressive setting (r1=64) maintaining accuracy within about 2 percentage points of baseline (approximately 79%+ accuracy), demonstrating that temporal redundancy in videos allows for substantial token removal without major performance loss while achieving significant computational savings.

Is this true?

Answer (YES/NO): NO